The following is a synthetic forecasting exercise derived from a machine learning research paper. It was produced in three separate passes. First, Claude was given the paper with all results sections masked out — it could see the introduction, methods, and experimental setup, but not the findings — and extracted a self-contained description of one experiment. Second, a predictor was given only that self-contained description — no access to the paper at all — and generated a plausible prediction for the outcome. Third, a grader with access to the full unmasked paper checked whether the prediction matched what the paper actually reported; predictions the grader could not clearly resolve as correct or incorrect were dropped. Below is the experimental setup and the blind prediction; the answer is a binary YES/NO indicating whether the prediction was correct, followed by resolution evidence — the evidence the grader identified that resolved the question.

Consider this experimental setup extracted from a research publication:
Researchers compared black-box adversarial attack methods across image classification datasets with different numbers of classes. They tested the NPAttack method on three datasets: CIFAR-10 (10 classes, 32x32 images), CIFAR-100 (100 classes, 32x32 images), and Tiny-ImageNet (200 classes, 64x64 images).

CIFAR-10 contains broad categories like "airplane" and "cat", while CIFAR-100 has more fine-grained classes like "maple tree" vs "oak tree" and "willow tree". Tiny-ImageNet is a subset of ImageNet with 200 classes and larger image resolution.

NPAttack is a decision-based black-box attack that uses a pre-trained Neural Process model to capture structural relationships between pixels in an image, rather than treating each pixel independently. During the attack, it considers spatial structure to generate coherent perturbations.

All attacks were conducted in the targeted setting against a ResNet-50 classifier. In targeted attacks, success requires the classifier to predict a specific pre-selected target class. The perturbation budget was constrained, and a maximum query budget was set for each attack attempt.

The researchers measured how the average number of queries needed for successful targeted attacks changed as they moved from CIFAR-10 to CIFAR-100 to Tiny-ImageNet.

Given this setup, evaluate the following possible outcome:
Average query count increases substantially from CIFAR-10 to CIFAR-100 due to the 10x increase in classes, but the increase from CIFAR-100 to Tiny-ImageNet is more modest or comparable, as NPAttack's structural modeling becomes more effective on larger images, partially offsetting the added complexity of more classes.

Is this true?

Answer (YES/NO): NO